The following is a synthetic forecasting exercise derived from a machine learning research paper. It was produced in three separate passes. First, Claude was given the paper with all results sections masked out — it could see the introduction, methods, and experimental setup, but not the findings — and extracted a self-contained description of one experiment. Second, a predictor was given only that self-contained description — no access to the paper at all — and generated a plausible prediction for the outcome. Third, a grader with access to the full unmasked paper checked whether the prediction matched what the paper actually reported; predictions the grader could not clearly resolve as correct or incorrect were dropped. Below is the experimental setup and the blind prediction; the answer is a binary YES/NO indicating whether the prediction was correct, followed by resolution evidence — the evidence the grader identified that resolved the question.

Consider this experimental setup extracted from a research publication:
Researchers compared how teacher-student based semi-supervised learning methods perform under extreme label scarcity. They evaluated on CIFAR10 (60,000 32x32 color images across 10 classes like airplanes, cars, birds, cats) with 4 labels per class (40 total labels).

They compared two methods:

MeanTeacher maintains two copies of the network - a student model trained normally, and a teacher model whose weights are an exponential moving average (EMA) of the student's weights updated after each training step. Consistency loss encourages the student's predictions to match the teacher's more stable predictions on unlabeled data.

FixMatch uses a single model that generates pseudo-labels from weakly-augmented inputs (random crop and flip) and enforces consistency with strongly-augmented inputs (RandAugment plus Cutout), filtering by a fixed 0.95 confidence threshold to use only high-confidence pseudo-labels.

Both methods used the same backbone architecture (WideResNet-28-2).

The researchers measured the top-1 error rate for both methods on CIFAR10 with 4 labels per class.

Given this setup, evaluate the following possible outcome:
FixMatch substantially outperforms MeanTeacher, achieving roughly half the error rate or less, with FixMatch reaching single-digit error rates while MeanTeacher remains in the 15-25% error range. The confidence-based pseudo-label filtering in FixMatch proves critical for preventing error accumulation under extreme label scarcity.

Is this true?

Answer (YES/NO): NO